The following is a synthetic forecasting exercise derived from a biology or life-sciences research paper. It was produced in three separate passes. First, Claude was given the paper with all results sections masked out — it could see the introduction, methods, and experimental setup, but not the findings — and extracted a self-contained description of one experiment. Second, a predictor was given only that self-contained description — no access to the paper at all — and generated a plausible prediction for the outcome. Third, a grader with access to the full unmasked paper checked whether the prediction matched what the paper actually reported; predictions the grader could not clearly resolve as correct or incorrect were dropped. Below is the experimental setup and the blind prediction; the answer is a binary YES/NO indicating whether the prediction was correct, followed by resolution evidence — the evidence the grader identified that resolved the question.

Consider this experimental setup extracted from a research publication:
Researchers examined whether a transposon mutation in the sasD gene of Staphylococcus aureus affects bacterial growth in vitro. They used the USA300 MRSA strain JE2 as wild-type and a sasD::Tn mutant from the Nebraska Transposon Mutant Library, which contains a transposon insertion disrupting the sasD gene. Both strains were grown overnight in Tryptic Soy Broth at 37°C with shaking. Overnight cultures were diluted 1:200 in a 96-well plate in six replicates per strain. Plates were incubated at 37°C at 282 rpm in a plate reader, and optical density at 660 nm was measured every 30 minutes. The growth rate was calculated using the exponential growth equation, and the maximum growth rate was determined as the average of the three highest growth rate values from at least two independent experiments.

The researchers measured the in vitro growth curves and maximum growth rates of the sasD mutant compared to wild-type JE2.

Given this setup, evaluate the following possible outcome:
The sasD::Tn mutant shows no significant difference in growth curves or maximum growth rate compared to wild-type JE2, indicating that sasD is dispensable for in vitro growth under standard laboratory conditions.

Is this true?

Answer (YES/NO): YES